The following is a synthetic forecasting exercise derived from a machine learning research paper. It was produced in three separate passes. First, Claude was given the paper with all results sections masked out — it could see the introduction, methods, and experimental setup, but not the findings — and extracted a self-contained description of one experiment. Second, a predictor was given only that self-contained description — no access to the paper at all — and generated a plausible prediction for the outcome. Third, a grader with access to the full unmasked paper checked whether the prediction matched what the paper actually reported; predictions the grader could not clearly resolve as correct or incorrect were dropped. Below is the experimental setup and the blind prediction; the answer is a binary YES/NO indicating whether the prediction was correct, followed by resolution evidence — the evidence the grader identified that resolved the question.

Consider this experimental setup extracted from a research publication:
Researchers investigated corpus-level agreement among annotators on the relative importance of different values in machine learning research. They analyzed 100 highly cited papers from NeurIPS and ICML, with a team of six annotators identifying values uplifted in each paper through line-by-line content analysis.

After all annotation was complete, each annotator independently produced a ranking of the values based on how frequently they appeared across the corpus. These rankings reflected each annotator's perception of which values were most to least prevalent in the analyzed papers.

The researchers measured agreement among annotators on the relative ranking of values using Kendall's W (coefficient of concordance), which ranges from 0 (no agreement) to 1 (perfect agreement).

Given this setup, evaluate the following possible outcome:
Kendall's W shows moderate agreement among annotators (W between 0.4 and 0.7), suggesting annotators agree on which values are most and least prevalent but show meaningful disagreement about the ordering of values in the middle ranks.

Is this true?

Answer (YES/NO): NO